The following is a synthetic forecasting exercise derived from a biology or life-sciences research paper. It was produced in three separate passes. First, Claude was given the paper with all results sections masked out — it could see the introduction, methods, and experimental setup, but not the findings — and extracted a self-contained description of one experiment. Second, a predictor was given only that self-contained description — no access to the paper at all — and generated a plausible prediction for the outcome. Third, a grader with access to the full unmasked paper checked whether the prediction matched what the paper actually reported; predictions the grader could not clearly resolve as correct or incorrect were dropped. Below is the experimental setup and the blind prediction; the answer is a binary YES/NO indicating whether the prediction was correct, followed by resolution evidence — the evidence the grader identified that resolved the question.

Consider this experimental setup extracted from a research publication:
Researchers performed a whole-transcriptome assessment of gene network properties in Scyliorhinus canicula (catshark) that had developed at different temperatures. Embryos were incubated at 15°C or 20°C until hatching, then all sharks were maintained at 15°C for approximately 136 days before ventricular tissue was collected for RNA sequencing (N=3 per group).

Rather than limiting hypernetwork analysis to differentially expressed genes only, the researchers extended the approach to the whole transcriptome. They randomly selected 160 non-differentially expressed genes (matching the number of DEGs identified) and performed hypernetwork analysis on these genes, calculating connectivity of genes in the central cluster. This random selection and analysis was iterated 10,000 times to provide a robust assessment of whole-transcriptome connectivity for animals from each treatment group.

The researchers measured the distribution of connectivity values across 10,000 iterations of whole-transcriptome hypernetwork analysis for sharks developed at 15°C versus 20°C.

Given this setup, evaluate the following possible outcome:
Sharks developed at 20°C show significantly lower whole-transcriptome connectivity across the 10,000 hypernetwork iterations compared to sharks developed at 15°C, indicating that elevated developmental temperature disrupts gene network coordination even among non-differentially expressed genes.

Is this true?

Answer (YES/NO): YES